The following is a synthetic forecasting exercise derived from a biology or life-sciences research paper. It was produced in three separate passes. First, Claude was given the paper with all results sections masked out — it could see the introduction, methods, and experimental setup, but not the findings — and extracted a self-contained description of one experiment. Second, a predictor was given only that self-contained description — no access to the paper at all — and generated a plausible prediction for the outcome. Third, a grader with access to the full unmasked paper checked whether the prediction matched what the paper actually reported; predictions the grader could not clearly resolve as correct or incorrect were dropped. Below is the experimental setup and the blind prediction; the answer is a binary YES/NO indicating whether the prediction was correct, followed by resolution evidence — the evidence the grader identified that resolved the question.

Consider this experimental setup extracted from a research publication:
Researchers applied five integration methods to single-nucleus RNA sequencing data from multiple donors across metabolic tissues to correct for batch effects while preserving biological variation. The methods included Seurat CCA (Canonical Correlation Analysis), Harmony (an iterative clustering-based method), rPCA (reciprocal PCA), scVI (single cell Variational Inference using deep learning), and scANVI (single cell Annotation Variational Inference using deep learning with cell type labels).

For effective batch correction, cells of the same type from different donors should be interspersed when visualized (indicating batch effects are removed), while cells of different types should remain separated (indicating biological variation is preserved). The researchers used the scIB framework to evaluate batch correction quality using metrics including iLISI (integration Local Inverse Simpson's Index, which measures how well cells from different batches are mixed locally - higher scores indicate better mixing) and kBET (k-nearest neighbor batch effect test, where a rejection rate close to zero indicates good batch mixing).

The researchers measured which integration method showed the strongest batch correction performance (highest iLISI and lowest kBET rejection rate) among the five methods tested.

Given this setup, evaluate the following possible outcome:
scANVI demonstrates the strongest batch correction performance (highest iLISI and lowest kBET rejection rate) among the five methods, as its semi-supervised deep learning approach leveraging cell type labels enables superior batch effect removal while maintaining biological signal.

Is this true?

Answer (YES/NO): NO